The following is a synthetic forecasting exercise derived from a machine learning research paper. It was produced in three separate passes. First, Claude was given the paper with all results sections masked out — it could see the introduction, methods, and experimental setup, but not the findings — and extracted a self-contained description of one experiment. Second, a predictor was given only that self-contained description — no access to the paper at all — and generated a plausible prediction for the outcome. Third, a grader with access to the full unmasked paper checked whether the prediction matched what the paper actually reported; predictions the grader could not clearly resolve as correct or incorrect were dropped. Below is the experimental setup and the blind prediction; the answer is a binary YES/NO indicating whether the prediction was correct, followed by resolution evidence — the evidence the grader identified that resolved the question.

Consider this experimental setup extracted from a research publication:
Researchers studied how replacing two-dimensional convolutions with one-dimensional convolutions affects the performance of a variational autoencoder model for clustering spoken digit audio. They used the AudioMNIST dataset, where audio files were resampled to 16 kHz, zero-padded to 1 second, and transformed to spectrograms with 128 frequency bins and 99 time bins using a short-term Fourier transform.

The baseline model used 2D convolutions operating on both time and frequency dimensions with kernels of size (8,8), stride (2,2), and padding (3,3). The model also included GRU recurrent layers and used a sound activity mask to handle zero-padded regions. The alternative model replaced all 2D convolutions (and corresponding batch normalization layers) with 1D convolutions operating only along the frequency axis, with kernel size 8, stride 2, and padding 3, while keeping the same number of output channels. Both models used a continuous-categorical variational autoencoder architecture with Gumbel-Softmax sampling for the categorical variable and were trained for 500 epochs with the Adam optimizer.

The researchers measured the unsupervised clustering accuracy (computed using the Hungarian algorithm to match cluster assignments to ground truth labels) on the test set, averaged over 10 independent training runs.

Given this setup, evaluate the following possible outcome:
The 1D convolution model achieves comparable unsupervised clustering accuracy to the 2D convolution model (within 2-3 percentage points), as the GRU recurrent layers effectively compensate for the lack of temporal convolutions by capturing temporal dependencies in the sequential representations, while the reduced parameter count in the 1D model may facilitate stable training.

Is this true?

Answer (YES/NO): NO